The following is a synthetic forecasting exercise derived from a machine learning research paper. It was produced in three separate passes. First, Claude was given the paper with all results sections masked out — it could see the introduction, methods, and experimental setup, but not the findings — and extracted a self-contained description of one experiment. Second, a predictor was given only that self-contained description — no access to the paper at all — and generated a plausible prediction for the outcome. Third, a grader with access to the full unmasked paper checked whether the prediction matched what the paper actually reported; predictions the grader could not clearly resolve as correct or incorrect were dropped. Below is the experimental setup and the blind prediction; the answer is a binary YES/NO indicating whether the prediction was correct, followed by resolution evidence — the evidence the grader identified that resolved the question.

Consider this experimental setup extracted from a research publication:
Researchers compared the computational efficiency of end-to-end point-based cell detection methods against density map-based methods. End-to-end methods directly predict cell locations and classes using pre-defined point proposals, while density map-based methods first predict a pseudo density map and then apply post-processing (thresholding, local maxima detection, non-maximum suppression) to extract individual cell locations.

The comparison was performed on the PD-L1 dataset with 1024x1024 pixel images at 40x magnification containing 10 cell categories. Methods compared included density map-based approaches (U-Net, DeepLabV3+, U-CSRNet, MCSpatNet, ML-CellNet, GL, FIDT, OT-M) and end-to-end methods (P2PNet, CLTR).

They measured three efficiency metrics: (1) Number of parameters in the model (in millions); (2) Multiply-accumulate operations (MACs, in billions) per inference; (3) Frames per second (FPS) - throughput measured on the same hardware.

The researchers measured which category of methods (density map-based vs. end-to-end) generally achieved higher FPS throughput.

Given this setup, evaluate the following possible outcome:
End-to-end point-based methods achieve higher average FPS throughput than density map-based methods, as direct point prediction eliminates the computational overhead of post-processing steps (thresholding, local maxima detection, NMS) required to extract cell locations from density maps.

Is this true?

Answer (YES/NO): YES